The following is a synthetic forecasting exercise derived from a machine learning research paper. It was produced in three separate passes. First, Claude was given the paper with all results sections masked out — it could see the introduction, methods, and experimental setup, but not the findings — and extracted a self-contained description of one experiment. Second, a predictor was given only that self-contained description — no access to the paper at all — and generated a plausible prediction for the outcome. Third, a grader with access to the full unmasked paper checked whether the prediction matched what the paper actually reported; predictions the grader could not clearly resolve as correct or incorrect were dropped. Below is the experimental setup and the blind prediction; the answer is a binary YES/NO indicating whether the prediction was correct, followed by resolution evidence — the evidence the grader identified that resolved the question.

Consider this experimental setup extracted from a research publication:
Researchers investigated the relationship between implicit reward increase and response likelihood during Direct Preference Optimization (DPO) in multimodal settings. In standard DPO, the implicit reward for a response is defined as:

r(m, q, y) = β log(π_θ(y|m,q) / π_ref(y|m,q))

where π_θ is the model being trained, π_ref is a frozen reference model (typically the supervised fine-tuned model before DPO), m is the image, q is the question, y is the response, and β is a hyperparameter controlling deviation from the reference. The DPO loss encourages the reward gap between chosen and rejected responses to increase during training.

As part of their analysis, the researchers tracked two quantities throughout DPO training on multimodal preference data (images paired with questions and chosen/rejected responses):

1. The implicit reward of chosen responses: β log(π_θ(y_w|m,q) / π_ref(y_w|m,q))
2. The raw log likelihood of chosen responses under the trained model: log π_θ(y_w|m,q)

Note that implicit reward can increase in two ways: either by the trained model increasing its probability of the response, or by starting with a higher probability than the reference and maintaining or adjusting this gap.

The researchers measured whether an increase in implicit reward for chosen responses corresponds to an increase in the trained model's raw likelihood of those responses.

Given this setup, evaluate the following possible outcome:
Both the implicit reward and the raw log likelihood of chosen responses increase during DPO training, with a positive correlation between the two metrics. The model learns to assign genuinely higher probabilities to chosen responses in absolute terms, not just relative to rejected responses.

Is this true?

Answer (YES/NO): NO